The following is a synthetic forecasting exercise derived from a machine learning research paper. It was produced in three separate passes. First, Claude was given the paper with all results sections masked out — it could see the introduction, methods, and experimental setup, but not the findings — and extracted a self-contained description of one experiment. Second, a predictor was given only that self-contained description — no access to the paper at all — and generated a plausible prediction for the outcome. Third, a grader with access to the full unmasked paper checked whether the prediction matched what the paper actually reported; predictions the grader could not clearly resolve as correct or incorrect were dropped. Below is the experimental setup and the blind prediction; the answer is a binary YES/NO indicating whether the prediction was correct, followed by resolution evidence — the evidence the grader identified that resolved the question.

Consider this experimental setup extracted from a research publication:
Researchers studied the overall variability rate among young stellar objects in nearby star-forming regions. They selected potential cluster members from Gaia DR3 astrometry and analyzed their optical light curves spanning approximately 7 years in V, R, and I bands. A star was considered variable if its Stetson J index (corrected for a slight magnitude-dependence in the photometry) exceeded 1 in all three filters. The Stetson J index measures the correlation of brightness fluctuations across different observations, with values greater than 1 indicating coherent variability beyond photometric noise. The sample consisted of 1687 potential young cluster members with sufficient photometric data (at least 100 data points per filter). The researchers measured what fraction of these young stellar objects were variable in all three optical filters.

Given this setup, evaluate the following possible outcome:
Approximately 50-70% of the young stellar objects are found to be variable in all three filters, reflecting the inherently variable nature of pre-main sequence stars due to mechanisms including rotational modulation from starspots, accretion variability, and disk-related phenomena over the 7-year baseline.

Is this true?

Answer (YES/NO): NO